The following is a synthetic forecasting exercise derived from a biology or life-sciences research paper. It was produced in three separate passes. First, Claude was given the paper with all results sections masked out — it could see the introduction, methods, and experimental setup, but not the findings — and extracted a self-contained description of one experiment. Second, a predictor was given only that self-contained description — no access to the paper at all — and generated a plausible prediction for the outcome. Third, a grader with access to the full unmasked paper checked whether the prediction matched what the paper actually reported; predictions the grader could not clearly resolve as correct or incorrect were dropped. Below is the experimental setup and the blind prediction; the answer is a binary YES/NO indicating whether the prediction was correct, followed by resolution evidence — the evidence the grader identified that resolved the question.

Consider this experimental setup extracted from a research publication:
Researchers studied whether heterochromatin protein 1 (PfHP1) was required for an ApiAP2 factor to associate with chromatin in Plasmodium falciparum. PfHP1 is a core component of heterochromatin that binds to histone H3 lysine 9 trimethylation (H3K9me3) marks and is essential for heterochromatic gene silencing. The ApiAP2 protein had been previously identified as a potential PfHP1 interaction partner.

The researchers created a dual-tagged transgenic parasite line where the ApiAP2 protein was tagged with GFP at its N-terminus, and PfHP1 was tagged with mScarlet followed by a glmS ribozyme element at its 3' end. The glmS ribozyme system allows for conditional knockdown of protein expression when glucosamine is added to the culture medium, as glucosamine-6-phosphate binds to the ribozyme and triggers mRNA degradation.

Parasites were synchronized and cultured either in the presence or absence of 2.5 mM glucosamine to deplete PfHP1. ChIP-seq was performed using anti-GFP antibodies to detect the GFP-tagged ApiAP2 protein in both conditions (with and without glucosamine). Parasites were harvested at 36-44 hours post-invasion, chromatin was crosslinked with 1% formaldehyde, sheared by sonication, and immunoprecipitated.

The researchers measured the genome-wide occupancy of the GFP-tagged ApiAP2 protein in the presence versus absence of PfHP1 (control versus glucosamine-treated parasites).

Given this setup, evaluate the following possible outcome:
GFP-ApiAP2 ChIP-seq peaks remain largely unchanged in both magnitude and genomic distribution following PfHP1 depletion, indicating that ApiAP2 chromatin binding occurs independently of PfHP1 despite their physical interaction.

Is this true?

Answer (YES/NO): NO